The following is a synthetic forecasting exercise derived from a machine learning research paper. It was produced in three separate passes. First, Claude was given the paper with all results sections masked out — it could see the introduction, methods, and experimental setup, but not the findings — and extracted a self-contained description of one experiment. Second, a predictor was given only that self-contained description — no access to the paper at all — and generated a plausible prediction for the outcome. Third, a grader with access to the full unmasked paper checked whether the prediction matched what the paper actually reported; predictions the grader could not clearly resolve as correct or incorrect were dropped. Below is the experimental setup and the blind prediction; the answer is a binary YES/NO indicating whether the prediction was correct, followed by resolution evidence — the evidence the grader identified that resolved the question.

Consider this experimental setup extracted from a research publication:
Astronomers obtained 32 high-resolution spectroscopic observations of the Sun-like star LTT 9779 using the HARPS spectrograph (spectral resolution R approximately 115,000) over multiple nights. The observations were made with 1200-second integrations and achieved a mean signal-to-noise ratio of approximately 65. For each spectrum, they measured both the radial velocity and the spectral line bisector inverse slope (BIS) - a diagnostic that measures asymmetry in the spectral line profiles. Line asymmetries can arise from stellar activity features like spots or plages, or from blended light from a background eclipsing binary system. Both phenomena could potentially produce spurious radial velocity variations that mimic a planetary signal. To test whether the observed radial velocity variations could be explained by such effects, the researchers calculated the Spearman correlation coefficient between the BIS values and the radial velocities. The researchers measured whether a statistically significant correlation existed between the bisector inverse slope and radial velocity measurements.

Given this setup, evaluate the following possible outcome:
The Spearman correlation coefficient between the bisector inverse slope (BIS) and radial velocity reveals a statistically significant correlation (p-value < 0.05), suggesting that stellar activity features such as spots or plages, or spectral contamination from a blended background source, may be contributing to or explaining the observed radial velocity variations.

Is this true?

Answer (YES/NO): NO